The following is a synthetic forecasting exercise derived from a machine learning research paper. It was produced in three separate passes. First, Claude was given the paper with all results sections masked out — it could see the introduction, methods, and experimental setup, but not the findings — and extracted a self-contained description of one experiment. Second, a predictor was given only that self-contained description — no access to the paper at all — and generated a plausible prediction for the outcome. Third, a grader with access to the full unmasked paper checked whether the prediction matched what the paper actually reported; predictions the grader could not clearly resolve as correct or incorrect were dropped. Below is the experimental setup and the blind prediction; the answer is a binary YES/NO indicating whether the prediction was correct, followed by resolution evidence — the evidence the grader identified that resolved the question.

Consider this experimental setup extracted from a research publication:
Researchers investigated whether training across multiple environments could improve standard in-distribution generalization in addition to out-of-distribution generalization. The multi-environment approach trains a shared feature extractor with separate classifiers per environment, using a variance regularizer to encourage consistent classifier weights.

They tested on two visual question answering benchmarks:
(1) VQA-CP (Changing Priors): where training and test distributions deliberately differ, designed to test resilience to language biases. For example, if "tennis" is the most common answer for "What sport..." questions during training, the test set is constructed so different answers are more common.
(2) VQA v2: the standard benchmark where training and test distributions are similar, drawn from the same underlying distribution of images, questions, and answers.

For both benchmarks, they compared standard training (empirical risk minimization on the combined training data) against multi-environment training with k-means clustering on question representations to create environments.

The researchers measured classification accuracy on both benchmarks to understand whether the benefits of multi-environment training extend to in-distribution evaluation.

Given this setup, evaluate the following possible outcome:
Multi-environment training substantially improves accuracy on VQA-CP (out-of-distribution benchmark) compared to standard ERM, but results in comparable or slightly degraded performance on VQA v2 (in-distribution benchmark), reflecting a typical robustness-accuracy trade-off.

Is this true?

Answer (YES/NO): NO